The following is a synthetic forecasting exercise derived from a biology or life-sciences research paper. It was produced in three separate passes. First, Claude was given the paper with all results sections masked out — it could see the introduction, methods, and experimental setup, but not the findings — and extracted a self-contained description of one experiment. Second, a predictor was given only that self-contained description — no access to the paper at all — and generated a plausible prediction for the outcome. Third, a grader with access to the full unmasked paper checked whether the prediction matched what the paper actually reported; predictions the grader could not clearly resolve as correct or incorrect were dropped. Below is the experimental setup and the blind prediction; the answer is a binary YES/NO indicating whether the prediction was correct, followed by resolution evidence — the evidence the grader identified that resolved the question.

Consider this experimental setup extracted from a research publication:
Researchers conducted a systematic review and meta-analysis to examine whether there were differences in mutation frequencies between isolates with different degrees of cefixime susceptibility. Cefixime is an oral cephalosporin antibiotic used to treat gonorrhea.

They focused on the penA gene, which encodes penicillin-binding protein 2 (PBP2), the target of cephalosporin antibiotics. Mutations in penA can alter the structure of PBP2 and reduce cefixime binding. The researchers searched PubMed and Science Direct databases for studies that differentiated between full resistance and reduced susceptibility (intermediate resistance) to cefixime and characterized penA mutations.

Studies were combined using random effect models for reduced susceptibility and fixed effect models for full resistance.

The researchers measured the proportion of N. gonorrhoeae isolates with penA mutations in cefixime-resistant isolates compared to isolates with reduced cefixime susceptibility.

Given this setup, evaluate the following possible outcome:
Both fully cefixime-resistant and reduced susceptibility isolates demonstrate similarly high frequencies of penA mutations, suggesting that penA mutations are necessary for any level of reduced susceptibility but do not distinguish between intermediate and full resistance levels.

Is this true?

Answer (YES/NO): YES